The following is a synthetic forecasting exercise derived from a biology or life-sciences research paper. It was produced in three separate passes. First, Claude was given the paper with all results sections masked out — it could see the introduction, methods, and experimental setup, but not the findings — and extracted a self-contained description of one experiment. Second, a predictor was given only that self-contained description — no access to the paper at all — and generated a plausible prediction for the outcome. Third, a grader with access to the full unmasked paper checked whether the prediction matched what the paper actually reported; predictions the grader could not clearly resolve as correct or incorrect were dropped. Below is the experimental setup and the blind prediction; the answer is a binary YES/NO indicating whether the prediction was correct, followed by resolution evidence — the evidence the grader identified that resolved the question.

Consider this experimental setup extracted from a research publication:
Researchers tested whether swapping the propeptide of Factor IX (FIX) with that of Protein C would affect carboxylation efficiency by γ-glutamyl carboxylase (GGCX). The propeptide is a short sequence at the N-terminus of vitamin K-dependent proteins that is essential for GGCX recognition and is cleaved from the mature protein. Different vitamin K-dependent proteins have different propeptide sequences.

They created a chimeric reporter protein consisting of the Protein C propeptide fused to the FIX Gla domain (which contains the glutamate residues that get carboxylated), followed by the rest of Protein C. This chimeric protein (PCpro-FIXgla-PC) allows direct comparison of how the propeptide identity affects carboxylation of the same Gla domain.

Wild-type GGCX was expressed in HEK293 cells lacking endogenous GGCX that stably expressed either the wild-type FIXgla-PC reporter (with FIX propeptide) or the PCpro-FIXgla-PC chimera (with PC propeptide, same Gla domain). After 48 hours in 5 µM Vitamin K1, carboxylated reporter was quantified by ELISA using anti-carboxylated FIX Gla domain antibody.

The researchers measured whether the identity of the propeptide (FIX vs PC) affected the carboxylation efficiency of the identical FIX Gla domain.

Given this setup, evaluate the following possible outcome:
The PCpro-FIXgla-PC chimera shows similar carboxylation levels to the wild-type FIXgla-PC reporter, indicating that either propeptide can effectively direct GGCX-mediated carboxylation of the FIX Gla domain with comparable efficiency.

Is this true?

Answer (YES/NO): NO